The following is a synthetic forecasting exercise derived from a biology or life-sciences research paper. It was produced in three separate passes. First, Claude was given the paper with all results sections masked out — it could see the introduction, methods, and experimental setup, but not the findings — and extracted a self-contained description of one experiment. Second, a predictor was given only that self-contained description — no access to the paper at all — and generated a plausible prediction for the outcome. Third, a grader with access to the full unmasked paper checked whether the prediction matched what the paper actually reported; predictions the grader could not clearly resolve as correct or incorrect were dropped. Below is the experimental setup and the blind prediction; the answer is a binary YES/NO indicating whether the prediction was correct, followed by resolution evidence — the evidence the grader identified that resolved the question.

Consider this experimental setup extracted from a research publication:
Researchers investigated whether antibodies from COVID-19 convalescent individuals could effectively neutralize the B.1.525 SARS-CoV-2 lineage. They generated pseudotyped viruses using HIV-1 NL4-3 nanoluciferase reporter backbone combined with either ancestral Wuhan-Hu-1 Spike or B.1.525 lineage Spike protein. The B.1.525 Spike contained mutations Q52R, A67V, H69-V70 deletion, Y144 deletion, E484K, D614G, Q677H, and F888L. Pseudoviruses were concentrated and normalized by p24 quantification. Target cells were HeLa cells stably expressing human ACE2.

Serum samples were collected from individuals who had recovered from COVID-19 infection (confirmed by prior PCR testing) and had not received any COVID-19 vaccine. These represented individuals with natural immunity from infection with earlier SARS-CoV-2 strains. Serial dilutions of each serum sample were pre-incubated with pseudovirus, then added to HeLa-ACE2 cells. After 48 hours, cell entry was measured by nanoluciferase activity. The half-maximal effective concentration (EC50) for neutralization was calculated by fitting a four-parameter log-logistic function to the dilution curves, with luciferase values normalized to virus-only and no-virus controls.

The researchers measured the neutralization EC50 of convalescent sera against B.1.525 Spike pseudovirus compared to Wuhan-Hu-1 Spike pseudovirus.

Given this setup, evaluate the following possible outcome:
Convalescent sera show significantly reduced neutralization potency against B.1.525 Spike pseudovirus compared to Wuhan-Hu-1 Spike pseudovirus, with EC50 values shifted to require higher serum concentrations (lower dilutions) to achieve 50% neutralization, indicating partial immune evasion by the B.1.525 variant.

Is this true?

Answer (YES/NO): YES